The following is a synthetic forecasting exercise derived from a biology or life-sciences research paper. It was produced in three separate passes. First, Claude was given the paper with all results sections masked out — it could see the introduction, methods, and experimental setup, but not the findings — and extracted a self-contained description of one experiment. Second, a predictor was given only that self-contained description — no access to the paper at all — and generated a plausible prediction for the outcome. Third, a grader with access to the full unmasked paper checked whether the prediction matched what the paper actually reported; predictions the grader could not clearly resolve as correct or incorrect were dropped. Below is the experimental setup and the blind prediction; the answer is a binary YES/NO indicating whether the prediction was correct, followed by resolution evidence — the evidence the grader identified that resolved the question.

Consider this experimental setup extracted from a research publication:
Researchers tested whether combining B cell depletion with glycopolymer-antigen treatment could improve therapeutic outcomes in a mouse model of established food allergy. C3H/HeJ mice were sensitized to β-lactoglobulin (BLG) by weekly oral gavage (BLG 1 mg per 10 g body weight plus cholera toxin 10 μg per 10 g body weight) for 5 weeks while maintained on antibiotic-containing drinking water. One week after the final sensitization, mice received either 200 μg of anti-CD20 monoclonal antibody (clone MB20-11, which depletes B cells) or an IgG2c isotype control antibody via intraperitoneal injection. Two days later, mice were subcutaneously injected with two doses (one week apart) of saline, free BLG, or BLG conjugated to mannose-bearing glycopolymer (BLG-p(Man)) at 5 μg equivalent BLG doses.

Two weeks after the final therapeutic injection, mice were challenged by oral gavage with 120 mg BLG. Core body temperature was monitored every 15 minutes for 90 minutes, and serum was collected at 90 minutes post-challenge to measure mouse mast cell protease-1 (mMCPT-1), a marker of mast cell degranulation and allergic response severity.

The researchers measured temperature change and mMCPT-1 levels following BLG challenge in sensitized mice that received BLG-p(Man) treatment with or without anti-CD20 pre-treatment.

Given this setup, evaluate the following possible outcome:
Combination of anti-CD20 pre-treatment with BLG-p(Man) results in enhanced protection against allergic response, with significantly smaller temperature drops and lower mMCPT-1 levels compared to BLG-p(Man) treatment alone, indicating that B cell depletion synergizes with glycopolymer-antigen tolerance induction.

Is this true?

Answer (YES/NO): YES